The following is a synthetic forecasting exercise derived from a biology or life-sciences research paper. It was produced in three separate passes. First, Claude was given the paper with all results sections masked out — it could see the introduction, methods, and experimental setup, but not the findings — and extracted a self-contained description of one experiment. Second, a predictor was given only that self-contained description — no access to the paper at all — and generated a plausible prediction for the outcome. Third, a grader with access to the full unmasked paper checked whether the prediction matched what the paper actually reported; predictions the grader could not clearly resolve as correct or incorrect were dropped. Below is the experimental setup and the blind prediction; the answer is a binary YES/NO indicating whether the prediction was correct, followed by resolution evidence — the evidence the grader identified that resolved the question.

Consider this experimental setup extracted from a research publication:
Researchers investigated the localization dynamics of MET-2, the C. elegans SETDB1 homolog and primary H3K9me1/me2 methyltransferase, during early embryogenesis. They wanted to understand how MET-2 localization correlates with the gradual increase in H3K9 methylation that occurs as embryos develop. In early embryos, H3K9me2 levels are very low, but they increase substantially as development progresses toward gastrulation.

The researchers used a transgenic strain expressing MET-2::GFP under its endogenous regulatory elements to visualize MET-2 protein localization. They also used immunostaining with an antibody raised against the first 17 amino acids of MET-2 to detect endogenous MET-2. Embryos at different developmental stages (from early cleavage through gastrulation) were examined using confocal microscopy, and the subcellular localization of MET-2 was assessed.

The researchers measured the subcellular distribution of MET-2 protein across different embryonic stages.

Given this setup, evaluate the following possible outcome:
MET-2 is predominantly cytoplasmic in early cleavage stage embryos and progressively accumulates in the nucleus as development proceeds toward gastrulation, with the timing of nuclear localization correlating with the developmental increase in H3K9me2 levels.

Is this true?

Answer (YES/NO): YES